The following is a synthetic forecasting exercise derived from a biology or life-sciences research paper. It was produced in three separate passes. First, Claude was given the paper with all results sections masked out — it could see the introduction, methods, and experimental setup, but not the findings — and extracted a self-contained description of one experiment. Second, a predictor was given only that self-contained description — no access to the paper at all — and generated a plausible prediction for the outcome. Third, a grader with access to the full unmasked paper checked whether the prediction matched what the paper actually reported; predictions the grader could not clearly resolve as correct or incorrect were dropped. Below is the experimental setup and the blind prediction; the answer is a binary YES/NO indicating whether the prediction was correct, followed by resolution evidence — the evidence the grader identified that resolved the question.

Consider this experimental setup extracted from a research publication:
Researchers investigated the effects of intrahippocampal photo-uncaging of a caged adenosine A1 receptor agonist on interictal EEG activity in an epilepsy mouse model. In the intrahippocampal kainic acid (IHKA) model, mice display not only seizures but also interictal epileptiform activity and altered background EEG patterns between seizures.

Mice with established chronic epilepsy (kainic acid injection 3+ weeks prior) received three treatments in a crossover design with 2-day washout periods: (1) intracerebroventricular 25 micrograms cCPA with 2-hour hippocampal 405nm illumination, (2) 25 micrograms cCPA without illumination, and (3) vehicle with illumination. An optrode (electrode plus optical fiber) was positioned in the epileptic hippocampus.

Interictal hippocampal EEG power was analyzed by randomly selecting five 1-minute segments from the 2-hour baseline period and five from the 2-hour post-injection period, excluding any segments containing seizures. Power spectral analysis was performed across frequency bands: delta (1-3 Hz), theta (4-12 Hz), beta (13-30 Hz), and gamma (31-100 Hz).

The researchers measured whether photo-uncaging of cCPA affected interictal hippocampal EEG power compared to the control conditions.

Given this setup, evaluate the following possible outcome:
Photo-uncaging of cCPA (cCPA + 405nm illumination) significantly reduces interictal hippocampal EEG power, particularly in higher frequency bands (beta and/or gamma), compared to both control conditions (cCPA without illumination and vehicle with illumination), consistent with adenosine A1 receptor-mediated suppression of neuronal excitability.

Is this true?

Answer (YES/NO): NO